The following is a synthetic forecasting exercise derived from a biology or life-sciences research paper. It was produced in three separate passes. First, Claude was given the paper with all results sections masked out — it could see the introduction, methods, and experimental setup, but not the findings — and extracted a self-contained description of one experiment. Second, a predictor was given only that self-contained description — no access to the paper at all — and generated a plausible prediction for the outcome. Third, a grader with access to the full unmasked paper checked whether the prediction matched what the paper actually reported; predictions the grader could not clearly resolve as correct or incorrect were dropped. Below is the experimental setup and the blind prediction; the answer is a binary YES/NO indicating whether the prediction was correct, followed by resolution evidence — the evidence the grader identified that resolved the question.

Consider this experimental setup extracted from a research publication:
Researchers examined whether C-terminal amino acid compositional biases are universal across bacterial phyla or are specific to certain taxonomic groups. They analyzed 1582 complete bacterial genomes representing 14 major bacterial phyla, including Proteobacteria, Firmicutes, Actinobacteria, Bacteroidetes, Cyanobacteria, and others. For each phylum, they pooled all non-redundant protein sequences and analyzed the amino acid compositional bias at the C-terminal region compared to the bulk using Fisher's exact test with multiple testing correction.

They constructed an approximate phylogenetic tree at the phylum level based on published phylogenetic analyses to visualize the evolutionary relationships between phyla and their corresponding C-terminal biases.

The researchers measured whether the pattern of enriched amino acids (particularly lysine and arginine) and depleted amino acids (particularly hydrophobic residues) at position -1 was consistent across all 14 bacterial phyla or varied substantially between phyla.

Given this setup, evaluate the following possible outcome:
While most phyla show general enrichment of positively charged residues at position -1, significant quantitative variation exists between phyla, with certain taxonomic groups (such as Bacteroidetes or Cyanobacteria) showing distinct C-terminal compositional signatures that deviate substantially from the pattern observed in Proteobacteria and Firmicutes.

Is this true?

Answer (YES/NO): NO